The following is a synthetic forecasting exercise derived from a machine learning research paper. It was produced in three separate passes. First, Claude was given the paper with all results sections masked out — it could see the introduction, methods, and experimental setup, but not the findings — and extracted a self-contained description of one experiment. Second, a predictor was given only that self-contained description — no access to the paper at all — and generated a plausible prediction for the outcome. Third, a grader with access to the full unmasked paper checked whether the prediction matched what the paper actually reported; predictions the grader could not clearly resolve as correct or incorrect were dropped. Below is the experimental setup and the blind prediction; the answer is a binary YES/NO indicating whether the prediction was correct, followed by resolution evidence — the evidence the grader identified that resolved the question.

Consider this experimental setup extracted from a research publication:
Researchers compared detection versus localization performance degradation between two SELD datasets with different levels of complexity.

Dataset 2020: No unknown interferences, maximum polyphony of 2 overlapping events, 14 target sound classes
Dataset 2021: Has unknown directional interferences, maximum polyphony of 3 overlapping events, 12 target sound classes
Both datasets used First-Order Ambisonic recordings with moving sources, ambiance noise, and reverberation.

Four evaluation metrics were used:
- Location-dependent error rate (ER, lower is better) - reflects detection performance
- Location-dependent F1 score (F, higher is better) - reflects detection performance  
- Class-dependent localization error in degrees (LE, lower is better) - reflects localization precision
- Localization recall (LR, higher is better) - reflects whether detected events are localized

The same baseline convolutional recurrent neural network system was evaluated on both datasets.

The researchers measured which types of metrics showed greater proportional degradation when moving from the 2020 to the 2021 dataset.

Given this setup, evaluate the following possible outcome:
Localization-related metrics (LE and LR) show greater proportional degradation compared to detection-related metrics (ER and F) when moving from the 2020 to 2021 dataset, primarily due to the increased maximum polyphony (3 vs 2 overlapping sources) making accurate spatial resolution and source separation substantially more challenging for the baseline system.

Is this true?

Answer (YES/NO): NO